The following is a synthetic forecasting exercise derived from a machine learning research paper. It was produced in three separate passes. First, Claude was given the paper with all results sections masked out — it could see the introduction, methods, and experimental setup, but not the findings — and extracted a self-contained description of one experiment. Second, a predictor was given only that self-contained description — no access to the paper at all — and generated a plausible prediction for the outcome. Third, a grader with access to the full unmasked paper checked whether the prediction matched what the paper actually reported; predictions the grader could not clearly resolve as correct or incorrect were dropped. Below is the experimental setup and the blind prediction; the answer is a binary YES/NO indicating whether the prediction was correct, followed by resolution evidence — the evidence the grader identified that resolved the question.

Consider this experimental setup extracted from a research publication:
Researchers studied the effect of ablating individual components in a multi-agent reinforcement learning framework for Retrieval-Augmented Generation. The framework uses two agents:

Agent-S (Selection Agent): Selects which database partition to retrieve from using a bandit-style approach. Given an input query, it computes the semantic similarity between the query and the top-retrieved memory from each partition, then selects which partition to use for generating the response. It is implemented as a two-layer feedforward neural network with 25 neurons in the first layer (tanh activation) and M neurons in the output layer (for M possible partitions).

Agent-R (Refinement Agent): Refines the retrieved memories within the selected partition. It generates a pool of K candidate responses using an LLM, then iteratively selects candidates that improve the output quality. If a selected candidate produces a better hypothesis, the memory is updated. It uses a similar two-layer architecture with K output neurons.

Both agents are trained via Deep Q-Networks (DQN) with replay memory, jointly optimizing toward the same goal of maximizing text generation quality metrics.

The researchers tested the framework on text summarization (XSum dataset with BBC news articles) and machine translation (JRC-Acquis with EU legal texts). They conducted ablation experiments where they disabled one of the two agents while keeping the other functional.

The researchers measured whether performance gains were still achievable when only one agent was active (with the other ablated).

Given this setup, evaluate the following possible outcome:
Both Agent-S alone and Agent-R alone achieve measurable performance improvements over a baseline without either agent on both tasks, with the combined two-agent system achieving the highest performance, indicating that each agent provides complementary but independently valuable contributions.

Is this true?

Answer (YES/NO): NO